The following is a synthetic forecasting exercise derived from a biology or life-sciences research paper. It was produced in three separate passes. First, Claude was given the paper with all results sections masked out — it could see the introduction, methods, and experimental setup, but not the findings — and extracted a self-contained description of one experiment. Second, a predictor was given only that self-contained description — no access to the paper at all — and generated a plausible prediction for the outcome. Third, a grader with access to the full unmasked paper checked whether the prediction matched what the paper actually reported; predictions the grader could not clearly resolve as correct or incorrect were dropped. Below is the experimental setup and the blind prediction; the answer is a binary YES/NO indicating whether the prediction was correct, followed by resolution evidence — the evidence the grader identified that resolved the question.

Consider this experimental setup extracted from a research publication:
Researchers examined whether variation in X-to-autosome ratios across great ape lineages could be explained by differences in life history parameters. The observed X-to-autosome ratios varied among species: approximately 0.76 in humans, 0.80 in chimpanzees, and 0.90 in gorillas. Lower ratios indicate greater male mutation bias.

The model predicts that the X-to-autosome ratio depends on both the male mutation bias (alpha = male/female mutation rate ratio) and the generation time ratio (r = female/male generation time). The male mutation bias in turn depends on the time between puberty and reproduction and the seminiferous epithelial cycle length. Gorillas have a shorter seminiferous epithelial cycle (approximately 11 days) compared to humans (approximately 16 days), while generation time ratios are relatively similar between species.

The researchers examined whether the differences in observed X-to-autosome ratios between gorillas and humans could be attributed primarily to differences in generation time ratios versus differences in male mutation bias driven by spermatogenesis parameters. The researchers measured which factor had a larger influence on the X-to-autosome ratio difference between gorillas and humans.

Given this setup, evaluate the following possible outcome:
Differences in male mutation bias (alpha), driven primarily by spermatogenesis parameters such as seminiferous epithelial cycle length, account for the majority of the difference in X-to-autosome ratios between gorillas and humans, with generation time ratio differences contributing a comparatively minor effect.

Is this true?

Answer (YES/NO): NO